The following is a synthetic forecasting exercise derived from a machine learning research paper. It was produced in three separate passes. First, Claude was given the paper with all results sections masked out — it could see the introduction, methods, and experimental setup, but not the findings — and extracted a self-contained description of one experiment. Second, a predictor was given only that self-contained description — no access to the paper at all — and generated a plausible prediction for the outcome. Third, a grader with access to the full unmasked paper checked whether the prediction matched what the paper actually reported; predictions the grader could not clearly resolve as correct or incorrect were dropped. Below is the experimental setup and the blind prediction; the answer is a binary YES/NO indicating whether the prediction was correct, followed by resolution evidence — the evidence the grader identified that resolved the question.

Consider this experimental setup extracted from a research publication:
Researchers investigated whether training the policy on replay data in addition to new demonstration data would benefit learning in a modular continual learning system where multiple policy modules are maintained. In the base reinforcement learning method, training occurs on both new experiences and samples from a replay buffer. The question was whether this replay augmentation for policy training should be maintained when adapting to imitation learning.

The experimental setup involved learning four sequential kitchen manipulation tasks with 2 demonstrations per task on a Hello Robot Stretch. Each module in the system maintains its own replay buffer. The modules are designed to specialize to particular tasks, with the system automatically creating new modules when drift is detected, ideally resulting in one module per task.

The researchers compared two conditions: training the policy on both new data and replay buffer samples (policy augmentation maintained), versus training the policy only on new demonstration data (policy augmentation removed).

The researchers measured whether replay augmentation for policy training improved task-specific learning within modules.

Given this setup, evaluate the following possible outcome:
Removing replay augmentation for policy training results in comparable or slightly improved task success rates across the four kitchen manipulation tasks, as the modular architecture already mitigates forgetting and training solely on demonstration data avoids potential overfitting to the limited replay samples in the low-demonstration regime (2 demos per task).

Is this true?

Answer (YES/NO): NO